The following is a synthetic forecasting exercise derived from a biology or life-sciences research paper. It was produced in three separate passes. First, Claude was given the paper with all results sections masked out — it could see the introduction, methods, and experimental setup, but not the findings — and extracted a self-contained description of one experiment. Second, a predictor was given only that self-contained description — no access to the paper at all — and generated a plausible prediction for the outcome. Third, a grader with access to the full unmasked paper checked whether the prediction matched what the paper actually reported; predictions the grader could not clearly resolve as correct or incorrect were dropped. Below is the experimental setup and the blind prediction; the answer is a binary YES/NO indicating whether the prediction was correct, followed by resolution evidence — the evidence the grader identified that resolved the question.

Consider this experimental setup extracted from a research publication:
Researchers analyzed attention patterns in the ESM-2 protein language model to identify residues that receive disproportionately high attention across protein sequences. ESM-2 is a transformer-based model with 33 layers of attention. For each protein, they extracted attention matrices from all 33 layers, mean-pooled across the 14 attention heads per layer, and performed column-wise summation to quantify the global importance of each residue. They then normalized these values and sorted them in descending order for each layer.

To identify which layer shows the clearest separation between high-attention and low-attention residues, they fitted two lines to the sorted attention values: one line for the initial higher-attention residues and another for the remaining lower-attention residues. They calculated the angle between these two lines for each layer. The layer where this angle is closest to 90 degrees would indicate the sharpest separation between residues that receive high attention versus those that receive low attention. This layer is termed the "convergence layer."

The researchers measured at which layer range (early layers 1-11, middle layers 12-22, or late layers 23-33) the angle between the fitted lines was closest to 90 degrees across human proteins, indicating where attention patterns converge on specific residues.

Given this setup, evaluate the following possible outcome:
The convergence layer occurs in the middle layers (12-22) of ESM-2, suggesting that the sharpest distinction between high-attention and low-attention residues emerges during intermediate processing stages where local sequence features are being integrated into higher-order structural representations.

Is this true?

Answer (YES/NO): NO